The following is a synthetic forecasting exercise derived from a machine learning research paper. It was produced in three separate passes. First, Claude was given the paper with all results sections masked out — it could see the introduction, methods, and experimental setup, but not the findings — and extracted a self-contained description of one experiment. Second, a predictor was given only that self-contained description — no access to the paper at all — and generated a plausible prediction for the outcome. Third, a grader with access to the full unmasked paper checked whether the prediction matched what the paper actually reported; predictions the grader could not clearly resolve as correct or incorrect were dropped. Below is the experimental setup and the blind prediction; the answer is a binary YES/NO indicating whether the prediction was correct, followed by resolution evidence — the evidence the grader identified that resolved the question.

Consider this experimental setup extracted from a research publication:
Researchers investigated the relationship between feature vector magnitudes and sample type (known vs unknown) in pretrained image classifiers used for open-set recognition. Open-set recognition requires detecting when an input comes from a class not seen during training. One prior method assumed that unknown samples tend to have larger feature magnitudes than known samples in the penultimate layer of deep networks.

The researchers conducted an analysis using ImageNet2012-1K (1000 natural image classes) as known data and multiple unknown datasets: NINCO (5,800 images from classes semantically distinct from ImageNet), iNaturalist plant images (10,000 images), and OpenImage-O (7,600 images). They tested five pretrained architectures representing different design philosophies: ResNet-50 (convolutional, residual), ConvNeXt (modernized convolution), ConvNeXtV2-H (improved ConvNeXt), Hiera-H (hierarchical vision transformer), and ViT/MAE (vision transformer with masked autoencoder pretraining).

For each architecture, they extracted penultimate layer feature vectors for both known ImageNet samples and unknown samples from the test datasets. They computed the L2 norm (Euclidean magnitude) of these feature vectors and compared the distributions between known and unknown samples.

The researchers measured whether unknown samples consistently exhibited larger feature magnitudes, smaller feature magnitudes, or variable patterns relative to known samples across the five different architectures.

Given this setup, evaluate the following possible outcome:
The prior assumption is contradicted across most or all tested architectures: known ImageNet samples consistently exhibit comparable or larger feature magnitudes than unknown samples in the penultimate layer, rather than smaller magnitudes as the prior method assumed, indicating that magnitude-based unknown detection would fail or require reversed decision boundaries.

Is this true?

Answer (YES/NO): NO